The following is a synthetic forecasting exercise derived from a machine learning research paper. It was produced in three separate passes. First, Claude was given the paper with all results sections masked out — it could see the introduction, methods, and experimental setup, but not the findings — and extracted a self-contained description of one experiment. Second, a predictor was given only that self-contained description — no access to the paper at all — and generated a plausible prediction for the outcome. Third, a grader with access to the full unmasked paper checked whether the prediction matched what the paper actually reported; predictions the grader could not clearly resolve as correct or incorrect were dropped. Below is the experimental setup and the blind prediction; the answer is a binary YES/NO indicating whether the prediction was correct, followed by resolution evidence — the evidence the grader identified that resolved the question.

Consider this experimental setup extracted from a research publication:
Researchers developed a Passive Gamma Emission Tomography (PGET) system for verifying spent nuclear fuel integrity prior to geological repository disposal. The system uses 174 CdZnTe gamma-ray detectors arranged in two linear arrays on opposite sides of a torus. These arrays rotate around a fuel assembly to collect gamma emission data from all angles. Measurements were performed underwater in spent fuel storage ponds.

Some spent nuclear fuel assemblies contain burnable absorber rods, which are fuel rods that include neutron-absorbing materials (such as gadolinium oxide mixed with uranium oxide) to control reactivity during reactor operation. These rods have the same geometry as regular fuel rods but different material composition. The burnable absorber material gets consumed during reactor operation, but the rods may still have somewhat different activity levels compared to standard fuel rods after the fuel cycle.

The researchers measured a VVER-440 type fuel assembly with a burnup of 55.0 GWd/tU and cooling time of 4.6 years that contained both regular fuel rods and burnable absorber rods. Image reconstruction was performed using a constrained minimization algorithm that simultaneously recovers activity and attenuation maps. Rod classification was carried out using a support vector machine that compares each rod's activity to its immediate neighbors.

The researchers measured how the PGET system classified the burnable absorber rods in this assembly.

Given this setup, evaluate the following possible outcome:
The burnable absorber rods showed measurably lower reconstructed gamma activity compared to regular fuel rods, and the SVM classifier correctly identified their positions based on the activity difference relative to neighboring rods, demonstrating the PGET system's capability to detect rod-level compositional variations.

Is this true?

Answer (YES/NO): NO